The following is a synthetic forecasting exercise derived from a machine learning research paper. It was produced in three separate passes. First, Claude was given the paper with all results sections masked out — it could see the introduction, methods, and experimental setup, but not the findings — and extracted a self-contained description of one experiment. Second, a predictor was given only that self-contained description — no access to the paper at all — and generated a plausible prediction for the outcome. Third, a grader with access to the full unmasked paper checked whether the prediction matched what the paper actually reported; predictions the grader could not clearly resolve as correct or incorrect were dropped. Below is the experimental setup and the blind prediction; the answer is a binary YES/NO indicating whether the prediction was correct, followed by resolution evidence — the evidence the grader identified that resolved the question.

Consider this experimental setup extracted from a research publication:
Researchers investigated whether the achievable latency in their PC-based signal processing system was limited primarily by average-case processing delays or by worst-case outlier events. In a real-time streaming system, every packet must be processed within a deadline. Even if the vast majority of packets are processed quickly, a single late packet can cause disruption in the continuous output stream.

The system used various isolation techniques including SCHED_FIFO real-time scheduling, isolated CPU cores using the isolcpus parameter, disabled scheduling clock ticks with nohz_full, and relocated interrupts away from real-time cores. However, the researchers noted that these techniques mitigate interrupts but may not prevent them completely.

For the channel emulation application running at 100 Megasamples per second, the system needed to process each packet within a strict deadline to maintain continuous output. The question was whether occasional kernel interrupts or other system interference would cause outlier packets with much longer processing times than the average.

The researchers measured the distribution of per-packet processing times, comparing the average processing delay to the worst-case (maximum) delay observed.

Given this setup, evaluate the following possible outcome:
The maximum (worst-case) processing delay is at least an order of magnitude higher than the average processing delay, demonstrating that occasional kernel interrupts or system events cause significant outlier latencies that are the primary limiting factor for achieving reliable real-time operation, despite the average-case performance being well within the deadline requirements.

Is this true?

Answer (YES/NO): NO